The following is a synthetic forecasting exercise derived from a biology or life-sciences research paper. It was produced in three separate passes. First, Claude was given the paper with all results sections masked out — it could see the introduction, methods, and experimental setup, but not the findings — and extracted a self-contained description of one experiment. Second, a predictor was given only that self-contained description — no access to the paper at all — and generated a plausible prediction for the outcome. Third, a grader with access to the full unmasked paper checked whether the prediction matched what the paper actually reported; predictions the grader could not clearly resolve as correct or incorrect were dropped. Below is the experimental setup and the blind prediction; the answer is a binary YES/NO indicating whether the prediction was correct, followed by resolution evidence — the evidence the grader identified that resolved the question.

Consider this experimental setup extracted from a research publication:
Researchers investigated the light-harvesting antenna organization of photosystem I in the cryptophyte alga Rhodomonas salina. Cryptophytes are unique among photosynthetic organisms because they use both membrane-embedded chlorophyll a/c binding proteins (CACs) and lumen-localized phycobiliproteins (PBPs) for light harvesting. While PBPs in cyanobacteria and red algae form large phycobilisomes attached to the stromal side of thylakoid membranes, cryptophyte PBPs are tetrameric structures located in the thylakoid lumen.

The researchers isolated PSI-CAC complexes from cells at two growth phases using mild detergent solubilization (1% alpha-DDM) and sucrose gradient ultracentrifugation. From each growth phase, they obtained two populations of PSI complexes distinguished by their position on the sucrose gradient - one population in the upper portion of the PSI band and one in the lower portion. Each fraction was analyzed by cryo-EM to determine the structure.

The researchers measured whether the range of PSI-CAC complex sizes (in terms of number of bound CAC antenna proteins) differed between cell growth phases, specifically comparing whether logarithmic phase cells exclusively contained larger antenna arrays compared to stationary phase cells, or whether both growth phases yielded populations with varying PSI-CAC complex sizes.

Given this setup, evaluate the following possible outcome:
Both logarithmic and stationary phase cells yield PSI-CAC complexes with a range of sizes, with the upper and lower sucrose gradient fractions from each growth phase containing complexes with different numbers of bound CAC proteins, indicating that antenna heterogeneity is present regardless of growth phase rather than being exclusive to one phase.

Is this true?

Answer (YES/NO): YES